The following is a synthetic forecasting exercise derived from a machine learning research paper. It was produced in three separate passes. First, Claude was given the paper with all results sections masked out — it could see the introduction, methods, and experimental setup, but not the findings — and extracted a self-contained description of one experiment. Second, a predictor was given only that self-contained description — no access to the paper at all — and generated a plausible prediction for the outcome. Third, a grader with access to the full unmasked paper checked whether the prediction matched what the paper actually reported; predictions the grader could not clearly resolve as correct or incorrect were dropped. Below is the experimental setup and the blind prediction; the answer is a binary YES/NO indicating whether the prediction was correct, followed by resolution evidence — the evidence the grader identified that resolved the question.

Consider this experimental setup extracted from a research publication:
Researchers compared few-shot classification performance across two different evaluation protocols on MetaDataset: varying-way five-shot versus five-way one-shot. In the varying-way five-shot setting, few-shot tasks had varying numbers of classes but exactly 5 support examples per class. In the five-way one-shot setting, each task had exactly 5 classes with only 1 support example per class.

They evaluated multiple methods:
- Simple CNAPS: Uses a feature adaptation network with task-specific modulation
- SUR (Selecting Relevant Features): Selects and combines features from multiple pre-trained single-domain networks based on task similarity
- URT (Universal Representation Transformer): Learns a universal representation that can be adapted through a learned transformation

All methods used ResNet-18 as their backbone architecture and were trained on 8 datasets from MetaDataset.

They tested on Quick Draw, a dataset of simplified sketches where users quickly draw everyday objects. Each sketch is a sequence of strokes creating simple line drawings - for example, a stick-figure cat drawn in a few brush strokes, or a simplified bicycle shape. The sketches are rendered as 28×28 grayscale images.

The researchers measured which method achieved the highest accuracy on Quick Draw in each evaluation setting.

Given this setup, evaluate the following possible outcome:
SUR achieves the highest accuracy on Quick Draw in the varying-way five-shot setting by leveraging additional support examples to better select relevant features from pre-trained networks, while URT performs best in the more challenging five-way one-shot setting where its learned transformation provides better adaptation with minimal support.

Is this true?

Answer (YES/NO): NO